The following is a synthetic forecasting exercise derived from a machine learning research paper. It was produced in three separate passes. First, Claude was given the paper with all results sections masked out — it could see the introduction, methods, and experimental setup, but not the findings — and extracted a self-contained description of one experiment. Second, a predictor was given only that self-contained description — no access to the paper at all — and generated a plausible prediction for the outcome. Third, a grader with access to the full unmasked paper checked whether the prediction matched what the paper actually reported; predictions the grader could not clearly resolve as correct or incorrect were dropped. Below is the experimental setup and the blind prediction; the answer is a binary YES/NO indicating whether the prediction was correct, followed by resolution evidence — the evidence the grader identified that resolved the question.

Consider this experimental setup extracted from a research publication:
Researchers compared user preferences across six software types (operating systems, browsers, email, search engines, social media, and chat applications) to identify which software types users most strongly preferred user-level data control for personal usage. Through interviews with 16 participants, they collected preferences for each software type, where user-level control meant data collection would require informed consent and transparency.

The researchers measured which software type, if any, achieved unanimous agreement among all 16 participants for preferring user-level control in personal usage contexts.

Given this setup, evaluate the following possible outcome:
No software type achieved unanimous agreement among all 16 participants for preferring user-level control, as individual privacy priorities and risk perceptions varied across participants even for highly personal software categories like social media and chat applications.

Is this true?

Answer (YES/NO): NO